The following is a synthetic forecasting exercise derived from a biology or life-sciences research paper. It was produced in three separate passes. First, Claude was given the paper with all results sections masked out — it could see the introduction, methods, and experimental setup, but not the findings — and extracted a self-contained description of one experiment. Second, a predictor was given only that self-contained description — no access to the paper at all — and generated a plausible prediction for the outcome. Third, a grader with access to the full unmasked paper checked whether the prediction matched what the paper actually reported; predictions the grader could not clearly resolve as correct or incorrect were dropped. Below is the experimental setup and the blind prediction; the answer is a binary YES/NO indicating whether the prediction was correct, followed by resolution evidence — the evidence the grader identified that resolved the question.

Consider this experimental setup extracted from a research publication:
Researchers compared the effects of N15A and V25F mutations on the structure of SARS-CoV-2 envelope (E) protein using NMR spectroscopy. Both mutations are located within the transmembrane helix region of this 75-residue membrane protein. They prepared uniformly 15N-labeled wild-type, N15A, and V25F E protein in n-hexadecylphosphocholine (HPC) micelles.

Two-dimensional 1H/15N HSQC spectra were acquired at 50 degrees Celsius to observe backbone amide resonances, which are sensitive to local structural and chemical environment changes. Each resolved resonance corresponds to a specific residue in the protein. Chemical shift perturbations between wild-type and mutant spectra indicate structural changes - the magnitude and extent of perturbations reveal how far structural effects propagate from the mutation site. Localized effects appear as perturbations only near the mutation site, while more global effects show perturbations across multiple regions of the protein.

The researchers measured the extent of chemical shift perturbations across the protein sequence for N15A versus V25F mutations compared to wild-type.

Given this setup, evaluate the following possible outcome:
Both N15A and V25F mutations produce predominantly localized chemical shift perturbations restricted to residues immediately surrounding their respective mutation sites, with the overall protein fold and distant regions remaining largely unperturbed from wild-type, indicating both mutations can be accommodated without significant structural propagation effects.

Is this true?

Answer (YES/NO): NO